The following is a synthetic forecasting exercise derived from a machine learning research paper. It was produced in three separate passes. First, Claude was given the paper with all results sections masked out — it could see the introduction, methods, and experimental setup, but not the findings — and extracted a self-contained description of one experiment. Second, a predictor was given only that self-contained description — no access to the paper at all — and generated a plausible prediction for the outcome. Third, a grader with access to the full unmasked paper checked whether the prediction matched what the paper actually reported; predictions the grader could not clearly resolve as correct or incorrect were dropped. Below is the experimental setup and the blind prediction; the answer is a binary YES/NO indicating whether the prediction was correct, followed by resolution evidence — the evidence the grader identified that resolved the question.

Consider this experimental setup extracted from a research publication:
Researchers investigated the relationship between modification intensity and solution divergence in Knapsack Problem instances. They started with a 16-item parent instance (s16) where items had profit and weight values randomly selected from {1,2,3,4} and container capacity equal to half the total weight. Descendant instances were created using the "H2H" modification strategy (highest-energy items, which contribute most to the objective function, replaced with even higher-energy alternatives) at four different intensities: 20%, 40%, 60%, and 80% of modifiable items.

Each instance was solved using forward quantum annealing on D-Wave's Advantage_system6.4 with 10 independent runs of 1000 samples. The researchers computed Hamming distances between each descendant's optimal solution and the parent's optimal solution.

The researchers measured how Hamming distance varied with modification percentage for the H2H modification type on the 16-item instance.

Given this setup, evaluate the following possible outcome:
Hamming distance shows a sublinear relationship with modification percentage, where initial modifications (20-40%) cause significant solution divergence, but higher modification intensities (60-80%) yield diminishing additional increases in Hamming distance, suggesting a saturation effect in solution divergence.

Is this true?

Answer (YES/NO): NO